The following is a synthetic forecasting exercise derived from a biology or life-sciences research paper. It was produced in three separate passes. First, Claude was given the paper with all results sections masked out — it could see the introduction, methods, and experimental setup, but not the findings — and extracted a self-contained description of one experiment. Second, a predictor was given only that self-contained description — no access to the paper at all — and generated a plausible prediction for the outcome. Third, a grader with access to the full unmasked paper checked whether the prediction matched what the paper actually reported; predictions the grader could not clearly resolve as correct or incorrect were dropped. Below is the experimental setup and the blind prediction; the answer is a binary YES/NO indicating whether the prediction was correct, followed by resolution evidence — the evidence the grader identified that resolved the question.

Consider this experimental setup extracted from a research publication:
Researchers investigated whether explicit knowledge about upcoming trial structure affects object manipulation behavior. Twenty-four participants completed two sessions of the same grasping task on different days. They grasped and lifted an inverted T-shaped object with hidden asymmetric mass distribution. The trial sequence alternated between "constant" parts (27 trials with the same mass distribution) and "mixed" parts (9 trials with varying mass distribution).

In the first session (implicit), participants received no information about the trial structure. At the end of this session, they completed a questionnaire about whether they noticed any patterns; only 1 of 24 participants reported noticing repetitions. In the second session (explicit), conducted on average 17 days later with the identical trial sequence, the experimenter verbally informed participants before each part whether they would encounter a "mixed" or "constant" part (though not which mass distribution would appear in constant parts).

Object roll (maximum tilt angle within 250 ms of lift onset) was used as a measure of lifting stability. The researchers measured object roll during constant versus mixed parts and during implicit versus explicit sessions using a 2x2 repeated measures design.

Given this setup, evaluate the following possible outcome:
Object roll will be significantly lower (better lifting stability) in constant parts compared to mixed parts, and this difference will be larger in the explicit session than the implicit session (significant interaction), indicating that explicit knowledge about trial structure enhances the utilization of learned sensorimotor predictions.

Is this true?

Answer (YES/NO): NO